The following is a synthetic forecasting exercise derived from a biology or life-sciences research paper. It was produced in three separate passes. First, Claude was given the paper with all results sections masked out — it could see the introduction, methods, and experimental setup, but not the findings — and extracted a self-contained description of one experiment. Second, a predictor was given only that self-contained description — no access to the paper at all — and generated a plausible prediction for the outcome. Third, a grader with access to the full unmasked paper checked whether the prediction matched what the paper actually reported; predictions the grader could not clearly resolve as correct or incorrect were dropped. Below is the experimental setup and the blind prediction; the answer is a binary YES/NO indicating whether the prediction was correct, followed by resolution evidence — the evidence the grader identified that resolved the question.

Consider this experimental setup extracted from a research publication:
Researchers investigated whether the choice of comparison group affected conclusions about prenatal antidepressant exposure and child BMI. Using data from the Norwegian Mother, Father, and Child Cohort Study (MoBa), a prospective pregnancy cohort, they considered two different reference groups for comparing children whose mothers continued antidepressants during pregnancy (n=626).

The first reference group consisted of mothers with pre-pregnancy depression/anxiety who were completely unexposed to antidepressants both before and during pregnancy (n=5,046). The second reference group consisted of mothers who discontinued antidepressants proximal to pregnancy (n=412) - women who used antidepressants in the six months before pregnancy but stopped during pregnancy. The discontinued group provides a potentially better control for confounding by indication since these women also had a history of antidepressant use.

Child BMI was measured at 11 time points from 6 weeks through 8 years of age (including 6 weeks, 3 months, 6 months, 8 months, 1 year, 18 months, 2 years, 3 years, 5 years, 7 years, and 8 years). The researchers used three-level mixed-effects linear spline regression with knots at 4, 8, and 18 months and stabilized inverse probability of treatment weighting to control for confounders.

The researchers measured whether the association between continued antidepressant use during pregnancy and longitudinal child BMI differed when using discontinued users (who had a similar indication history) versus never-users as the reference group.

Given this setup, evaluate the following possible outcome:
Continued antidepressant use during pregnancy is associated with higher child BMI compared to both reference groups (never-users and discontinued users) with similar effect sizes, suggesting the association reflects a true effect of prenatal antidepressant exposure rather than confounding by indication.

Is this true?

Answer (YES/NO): NO